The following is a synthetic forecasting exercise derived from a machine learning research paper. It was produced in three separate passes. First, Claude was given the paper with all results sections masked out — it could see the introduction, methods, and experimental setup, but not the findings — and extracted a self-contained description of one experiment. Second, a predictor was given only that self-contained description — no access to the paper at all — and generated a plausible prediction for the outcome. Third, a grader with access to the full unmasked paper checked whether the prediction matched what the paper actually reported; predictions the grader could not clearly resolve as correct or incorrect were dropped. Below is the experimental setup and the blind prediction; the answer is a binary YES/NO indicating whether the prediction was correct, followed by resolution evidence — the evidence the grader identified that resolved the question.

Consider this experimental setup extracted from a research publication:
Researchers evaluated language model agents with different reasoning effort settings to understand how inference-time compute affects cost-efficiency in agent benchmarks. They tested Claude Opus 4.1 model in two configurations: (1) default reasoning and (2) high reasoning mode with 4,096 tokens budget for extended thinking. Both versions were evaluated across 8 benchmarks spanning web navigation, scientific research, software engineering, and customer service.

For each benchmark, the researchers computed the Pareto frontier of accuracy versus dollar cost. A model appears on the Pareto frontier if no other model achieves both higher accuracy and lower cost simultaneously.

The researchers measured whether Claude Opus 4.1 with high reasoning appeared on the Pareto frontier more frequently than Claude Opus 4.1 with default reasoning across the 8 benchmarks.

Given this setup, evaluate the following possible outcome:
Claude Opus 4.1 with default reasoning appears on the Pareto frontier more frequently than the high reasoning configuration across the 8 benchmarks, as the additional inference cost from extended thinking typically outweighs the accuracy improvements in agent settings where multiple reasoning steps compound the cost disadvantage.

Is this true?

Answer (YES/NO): NO